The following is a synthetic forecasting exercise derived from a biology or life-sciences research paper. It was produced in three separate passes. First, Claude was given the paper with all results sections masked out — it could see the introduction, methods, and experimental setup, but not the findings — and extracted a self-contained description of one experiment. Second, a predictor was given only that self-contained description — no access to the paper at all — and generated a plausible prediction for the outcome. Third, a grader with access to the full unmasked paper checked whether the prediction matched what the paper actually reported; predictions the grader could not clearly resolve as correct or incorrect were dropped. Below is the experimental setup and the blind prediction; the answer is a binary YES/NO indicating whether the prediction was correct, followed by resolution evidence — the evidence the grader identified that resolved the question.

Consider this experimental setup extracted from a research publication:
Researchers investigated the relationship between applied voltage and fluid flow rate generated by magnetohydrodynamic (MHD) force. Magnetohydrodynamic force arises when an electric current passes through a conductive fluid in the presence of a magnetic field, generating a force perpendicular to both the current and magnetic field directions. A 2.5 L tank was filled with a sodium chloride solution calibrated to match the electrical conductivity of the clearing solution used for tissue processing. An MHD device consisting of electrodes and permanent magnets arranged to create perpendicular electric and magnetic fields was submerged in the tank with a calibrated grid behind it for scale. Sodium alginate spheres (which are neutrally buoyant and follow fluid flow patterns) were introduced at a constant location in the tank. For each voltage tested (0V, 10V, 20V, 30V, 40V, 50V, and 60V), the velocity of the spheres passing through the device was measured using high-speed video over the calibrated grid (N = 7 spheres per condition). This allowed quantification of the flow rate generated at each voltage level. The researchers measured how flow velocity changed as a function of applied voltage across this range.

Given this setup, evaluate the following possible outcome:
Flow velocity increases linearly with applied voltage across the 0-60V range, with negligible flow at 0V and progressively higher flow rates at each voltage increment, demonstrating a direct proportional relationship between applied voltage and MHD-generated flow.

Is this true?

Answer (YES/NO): YES